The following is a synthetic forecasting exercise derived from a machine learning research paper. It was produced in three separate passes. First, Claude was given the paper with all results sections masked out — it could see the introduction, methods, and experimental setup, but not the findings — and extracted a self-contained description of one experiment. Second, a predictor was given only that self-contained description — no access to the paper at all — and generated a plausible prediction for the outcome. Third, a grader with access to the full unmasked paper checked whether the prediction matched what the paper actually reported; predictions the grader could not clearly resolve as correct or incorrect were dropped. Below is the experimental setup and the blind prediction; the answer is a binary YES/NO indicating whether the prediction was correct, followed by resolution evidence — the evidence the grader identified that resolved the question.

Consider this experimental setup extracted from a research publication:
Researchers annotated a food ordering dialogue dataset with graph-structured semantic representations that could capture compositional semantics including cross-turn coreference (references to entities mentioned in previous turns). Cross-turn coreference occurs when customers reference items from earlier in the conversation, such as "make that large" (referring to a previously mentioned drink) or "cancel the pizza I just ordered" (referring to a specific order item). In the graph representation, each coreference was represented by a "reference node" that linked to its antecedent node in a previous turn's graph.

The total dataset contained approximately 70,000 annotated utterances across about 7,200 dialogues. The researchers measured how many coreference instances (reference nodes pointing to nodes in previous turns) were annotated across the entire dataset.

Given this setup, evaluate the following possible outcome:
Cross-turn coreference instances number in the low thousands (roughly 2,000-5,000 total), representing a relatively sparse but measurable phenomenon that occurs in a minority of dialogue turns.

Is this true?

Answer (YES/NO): NO